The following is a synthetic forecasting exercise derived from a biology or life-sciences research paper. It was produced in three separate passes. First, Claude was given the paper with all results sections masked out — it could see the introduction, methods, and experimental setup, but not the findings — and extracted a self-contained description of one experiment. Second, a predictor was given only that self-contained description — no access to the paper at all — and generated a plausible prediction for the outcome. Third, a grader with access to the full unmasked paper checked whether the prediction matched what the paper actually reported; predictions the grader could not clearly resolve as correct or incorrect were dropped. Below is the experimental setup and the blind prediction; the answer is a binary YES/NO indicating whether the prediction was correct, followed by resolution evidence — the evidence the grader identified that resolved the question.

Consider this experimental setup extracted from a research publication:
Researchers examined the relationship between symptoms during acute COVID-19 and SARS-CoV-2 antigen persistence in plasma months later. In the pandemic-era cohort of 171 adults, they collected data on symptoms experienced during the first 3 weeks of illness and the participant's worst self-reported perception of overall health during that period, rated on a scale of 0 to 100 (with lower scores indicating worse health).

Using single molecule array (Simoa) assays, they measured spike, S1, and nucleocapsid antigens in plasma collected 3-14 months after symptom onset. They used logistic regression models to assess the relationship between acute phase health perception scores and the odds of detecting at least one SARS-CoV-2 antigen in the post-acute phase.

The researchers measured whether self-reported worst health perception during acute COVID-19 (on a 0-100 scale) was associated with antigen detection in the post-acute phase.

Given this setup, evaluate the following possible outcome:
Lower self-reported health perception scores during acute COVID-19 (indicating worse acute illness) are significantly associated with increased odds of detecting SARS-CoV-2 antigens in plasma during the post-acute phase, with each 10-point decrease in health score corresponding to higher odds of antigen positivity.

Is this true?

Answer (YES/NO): NO